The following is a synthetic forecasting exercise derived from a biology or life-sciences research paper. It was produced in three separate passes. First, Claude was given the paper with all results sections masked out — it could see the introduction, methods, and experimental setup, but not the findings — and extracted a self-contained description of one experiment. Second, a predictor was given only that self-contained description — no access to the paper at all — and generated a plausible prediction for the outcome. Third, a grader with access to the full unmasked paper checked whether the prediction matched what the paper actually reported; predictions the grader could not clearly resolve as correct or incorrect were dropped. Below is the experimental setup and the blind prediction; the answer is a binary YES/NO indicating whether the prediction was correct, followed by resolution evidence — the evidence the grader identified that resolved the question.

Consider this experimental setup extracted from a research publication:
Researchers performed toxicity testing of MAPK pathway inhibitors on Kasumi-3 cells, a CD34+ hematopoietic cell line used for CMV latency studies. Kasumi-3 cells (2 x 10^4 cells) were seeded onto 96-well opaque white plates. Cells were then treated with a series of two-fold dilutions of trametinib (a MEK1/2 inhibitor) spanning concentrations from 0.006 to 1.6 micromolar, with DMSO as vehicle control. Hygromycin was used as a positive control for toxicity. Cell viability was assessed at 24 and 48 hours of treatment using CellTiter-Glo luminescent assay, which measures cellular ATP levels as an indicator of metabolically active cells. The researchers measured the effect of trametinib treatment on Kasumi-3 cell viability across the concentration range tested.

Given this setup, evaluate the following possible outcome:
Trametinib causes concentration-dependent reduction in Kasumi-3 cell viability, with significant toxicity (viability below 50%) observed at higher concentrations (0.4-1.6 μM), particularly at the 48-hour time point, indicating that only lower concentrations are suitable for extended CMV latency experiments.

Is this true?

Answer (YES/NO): NO